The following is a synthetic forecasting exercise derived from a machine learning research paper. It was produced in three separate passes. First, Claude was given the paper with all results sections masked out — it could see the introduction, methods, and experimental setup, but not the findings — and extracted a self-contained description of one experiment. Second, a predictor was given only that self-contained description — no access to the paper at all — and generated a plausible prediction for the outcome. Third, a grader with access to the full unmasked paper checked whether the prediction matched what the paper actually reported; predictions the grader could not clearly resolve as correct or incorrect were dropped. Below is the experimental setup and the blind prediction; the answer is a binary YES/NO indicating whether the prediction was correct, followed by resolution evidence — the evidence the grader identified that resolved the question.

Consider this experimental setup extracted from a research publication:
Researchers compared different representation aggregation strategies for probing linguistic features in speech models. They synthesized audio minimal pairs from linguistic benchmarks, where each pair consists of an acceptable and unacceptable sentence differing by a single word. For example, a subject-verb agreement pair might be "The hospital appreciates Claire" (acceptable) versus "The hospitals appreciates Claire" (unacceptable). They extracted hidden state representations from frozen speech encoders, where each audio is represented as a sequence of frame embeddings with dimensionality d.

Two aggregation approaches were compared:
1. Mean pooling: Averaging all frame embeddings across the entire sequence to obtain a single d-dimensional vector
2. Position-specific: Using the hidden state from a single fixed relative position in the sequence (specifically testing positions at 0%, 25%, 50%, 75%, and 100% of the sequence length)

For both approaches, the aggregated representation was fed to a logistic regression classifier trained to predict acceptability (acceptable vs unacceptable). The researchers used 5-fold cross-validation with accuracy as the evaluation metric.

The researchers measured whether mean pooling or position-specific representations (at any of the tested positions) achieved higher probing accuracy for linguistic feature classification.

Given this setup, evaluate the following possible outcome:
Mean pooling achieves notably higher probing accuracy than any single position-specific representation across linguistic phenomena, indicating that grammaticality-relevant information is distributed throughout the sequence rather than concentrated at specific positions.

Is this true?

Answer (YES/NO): YES